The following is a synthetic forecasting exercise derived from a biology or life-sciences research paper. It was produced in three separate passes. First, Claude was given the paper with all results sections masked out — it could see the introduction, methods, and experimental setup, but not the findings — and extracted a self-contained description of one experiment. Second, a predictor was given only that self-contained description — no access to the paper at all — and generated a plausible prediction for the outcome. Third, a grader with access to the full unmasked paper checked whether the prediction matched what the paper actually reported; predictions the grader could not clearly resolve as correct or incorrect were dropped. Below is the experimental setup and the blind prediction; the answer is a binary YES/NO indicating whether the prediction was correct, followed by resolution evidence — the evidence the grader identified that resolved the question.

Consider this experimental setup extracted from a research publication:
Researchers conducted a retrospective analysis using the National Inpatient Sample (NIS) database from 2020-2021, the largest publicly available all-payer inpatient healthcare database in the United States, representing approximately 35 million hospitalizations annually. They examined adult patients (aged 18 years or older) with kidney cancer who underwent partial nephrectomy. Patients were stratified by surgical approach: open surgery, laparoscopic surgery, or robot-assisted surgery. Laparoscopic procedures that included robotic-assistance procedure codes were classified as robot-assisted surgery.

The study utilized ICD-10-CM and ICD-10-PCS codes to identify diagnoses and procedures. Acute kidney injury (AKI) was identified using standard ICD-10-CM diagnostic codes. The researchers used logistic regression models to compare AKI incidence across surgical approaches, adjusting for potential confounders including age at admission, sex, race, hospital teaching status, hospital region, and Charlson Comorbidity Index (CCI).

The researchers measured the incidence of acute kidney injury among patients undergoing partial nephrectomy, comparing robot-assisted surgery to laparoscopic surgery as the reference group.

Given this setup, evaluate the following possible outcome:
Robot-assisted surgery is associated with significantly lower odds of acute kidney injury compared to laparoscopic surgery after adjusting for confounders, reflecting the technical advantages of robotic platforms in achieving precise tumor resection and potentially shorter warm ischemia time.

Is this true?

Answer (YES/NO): YES